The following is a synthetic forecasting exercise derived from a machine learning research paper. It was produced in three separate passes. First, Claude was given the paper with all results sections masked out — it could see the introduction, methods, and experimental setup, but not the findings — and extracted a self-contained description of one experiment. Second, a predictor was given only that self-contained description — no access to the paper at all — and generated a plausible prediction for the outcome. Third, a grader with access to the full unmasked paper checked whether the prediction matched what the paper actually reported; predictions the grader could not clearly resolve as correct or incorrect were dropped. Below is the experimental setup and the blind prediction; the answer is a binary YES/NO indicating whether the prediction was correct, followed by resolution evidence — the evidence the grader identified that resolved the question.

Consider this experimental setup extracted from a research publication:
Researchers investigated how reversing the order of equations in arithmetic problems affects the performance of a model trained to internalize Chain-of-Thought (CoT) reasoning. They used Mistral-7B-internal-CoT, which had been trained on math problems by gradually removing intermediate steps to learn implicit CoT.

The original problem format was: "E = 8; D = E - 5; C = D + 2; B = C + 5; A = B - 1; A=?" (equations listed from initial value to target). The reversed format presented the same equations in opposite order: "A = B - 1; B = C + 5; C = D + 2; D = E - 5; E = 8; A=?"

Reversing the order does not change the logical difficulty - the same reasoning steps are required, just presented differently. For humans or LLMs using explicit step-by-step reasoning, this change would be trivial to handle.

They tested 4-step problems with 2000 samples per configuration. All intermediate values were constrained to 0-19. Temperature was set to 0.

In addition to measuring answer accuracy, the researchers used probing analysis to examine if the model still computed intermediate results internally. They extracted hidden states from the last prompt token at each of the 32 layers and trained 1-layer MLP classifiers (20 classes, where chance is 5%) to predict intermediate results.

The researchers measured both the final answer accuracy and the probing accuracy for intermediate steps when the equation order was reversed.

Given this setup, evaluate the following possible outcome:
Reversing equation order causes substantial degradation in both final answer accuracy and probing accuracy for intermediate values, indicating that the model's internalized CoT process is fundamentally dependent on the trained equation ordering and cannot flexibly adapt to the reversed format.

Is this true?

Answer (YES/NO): YES